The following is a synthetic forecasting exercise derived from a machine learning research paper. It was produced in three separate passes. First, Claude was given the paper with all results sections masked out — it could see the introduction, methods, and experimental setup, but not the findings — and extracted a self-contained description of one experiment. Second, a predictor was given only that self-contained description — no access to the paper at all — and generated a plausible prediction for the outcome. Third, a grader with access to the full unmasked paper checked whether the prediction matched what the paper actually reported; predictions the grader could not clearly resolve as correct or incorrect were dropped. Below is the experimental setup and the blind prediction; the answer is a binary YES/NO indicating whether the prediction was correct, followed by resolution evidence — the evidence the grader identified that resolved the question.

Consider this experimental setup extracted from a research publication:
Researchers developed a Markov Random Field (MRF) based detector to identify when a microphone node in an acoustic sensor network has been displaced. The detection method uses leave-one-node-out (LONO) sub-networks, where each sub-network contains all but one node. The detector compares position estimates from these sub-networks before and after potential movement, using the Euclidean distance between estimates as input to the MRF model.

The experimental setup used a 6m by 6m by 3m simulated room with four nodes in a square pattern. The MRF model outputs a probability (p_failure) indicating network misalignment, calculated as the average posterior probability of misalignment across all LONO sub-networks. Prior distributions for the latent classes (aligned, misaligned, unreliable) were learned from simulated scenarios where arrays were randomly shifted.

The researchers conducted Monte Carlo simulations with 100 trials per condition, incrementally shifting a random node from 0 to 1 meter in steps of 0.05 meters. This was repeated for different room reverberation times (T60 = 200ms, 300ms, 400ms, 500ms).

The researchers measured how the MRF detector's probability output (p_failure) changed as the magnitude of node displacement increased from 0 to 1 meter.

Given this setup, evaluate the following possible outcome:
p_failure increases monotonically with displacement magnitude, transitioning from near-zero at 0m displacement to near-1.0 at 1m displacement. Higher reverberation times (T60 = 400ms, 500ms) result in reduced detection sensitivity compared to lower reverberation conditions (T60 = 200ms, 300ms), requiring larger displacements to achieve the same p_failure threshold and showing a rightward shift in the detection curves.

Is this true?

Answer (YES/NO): NO